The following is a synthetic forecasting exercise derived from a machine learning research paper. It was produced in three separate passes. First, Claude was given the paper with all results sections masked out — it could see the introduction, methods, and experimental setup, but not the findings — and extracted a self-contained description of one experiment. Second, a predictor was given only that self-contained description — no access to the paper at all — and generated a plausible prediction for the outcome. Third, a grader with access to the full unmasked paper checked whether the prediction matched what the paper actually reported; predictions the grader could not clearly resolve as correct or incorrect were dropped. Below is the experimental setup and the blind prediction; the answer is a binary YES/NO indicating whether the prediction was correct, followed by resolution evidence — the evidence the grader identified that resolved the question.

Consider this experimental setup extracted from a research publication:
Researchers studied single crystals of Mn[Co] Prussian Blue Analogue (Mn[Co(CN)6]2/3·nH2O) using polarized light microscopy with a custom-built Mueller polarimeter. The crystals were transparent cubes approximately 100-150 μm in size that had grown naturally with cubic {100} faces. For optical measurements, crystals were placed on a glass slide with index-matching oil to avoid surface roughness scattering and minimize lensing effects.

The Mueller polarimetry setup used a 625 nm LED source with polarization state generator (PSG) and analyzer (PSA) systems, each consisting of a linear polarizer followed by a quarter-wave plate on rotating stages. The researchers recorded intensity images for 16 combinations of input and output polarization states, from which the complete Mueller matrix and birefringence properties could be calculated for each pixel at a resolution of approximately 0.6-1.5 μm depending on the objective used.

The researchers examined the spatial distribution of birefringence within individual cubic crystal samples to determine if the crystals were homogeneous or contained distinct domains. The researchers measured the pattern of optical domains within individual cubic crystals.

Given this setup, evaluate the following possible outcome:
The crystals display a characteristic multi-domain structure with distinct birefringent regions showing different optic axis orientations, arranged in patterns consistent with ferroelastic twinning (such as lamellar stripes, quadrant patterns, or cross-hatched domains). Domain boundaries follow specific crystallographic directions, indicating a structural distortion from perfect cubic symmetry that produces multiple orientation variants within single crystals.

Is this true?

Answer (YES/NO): NO